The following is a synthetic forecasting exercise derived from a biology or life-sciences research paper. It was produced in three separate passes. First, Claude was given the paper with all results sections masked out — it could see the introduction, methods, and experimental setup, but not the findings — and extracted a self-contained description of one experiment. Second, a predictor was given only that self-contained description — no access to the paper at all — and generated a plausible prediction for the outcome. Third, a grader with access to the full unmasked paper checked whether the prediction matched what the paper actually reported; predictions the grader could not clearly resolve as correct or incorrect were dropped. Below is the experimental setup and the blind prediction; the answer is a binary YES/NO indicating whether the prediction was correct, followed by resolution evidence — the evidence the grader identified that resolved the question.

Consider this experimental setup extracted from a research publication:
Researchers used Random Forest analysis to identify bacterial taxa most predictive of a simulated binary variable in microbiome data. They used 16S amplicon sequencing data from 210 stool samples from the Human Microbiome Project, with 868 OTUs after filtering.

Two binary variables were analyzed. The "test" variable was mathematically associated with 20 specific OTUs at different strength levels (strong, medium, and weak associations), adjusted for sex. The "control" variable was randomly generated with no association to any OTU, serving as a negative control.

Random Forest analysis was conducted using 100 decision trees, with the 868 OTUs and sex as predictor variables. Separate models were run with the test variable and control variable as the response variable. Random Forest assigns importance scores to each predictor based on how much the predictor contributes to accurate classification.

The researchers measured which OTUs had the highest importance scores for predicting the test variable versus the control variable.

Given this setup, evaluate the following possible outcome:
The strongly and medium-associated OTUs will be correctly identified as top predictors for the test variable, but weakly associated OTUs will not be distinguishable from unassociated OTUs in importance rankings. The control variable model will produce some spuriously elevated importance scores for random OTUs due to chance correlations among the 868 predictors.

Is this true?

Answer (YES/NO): YES